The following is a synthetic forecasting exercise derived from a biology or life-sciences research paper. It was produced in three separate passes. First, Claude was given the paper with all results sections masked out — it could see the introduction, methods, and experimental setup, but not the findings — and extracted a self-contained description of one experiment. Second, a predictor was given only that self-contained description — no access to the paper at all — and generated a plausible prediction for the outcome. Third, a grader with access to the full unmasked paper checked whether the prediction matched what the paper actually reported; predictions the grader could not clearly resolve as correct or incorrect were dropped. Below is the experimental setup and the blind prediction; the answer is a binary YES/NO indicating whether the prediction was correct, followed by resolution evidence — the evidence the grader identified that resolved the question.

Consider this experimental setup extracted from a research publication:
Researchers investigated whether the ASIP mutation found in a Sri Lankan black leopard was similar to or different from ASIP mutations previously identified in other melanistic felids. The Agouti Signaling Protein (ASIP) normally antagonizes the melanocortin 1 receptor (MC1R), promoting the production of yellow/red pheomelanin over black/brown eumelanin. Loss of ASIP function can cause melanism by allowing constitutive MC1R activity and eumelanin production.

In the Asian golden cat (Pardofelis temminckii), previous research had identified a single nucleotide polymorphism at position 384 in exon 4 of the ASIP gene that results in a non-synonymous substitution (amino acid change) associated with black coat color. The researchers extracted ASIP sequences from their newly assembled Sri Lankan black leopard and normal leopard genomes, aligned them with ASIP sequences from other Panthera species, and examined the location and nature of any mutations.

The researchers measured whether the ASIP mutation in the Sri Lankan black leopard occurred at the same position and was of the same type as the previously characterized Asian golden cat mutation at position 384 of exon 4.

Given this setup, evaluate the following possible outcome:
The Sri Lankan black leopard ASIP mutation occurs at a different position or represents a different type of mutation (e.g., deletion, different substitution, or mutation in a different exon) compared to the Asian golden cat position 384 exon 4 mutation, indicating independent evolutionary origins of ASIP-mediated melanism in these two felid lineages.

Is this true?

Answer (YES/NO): YES